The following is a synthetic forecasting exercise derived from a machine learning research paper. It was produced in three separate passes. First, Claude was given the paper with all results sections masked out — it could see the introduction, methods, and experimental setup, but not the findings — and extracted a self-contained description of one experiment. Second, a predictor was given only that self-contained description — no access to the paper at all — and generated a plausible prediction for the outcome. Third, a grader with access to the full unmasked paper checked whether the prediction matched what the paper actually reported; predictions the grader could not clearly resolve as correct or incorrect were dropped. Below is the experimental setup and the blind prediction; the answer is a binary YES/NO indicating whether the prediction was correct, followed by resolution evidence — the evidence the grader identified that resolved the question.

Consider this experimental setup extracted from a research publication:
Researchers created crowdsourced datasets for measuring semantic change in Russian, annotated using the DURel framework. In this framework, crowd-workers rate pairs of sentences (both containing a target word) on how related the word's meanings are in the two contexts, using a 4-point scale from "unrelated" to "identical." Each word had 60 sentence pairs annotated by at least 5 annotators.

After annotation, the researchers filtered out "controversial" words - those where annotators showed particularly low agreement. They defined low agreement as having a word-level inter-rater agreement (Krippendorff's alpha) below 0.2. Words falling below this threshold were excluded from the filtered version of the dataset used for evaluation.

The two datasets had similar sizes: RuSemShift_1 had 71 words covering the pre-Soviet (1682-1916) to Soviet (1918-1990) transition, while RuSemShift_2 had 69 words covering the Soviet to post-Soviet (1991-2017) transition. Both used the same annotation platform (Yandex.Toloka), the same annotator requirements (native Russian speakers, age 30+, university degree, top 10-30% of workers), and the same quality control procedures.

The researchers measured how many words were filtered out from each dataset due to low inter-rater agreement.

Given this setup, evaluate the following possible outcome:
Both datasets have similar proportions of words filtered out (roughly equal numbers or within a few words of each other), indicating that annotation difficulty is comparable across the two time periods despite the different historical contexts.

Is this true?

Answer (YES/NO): NO